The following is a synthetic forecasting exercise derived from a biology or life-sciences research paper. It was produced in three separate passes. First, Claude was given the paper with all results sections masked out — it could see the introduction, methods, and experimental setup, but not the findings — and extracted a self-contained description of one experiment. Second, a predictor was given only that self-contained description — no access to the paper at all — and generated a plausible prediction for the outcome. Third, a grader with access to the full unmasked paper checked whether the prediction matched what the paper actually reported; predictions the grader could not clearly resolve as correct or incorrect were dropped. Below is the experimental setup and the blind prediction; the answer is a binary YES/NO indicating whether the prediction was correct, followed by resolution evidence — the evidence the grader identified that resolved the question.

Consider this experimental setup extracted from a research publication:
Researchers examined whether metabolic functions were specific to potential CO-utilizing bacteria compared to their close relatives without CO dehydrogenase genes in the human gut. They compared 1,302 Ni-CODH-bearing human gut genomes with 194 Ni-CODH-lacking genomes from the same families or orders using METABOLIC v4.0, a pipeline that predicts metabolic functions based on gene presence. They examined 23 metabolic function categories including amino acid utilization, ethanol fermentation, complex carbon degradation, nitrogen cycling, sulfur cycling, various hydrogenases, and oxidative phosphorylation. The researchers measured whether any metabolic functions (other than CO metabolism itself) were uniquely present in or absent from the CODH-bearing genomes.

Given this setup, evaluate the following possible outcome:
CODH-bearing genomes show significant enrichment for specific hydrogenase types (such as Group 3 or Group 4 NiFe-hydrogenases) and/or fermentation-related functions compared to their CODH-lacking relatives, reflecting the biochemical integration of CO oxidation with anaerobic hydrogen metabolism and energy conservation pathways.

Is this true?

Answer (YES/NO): NO